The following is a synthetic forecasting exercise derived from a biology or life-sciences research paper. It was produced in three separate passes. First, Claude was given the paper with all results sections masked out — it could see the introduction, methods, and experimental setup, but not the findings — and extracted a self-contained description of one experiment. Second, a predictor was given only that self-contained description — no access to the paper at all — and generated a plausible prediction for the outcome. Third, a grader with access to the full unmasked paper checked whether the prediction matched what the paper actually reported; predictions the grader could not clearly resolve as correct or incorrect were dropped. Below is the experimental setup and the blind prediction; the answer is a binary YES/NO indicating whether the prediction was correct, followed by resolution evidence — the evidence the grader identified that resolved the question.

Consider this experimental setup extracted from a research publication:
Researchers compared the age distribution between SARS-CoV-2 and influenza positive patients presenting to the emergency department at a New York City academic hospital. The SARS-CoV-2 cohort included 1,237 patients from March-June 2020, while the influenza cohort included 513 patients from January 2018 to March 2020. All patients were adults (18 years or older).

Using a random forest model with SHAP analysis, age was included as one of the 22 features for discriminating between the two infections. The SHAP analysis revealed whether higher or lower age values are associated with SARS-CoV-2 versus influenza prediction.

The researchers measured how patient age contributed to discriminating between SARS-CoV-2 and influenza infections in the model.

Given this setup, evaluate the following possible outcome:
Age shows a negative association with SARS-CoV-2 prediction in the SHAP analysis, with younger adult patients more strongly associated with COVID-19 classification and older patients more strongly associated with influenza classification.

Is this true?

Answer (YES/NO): NO